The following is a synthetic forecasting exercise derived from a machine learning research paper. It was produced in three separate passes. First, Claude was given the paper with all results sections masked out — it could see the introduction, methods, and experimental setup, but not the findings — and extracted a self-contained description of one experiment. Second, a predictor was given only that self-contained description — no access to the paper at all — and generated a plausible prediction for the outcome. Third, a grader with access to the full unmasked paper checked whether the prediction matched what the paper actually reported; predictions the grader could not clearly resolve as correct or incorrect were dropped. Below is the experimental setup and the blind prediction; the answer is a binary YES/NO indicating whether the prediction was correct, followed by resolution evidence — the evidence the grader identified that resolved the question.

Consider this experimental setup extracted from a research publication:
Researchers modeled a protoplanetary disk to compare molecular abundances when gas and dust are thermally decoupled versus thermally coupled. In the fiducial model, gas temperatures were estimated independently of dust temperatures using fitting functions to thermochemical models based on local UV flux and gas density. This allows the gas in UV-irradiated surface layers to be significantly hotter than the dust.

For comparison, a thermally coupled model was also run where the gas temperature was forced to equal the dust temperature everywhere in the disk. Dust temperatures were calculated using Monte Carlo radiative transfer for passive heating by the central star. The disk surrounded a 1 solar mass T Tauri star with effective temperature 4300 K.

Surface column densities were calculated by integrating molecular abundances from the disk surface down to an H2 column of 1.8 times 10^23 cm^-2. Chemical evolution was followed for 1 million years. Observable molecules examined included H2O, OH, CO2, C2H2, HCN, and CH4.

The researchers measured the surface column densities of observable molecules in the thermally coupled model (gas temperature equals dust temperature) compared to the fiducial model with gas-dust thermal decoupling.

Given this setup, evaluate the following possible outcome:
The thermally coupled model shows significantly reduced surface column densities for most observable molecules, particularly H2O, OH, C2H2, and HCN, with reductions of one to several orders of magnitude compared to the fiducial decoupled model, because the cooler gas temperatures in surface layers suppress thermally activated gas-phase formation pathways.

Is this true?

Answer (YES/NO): NO